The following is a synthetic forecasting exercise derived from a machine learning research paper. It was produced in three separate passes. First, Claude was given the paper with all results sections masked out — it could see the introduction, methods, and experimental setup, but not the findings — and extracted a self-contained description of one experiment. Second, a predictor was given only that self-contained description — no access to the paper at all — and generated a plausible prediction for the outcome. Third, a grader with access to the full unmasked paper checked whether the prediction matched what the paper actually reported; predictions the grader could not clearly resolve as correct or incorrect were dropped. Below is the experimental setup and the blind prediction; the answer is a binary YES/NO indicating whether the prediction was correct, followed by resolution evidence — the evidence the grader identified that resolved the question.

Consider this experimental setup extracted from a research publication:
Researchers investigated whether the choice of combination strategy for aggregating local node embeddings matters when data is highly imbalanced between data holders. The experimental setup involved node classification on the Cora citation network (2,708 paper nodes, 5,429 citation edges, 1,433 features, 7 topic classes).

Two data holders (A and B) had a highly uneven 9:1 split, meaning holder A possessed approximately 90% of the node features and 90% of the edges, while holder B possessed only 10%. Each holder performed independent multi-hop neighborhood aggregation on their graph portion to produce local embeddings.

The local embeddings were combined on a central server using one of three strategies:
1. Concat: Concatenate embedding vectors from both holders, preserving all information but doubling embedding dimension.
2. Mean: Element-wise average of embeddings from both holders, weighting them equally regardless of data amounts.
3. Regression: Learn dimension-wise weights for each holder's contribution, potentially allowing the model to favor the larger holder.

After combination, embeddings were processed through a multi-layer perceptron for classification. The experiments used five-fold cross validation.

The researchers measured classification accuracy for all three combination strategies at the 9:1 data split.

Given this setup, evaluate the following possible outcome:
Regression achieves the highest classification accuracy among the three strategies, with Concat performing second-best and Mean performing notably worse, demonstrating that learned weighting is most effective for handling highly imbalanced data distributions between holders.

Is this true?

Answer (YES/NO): NO